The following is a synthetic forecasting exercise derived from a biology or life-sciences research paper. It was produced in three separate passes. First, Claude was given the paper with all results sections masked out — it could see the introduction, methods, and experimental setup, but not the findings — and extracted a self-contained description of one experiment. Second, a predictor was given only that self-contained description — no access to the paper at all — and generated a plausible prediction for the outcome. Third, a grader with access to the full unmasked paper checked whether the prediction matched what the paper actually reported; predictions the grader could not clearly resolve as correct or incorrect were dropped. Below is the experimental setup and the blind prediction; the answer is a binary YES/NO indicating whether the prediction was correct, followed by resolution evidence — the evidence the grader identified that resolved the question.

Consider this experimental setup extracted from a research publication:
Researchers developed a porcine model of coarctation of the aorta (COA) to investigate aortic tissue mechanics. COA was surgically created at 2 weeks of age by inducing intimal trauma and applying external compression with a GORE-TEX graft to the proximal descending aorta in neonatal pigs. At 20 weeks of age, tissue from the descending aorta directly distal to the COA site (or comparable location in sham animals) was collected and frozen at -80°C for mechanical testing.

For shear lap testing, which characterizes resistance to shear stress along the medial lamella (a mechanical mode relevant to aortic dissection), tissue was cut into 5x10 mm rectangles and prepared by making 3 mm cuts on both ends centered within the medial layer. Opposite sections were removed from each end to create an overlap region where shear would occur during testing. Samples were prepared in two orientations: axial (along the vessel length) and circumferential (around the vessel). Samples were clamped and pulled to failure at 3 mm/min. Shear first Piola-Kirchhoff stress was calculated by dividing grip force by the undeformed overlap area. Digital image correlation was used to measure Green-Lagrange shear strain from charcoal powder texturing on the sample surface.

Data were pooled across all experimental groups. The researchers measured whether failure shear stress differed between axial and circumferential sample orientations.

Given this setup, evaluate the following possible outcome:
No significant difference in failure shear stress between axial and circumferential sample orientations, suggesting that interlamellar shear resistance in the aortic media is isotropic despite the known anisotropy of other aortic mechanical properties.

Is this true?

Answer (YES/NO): YES